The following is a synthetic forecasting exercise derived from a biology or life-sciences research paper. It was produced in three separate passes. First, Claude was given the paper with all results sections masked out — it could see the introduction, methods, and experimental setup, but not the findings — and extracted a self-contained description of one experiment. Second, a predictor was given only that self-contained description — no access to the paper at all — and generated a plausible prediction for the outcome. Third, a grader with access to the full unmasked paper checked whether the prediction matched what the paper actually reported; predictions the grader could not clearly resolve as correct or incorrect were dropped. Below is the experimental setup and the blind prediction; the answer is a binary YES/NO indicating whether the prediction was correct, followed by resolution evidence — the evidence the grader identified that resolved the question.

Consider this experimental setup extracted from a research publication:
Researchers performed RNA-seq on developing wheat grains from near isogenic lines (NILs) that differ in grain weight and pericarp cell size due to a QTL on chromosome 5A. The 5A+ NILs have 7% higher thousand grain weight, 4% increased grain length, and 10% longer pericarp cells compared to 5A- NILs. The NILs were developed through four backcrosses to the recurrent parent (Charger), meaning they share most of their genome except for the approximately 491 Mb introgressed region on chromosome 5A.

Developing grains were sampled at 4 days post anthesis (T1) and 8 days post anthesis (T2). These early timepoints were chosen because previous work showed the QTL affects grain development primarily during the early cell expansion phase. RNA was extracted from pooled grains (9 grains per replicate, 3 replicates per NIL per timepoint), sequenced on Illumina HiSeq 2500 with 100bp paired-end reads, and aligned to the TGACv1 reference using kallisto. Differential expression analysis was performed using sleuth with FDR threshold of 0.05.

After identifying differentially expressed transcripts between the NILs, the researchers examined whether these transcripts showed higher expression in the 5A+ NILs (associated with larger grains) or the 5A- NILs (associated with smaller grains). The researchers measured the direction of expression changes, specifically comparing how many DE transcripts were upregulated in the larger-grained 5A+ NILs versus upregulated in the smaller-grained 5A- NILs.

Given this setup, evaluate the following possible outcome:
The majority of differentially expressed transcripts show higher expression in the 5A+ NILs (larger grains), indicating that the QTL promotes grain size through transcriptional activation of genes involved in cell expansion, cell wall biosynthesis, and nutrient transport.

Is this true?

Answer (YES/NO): NO